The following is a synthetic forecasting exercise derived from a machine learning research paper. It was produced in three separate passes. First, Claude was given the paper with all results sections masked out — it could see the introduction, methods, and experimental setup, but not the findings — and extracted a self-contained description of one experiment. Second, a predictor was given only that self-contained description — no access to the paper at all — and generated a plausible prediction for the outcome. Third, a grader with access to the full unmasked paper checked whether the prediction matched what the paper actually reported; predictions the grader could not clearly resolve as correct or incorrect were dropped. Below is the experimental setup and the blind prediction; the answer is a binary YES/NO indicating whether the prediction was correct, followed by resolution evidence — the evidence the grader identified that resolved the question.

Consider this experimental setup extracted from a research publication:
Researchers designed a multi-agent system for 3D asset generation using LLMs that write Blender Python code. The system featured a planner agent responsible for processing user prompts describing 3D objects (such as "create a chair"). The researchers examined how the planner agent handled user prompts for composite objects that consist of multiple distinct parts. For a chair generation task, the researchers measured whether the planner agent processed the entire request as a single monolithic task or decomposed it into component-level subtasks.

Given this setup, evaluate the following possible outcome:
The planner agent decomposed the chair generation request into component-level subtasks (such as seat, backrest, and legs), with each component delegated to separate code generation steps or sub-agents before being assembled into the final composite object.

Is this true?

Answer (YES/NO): YES